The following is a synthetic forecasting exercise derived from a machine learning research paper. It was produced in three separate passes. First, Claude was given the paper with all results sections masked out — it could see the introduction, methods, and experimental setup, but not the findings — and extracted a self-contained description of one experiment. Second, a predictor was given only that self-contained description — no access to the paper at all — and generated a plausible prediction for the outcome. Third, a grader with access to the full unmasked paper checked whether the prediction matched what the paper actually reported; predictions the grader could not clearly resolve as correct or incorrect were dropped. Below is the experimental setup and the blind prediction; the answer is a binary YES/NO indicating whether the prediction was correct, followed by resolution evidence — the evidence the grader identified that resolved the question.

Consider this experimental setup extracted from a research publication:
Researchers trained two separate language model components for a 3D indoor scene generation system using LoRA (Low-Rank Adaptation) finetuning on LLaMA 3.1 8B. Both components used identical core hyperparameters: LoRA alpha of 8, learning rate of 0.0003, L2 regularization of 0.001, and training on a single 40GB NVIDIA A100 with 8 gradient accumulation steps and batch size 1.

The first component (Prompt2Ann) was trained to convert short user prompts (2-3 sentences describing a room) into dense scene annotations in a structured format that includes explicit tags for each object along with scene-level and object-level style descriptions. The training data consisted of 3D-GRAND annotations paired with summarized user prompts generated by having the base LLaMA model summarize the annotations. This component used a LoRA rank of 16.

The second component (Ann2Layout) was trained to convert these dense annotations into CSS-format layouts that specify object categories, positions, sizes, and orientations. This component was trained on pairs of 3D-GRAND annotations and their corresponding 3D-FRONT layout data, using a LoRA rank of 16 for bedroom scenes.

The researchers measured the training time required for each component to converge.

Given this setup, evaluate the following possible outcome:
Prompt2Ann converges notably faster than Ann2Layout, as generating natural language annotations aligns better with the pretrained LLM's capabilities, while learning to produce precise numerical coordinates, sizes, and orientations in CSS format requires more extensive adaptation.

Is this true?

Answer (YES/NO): NO